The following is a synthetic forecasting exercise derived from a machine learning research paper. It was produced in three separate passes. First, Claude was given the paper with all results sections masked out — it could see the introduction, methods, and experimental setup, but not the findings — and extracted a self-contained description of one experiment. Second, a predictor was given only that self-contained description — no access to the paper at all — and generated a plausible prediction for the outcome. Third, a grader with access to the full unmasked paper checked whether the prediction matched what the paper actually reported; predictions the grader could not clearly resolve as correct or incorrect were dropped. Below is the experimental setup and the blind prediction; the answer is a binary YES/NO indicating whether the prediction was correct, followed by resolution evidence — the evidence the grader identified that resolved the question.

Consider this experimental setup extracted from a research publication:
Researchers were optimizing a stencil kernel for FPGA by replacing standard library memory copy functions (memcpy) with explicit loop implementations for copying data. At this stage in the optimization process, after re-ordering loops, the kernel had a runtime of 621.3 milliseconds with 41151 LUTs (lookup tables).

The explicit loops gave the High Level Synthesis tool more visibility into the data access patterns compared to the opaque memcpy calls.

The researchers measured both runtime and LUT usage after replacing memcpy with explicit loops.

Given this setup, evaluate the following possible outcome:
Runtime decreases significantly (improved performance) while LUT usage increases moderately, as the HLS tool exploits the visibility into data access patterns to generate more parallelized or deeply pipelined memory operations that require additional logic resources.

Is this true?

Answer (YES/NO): NO